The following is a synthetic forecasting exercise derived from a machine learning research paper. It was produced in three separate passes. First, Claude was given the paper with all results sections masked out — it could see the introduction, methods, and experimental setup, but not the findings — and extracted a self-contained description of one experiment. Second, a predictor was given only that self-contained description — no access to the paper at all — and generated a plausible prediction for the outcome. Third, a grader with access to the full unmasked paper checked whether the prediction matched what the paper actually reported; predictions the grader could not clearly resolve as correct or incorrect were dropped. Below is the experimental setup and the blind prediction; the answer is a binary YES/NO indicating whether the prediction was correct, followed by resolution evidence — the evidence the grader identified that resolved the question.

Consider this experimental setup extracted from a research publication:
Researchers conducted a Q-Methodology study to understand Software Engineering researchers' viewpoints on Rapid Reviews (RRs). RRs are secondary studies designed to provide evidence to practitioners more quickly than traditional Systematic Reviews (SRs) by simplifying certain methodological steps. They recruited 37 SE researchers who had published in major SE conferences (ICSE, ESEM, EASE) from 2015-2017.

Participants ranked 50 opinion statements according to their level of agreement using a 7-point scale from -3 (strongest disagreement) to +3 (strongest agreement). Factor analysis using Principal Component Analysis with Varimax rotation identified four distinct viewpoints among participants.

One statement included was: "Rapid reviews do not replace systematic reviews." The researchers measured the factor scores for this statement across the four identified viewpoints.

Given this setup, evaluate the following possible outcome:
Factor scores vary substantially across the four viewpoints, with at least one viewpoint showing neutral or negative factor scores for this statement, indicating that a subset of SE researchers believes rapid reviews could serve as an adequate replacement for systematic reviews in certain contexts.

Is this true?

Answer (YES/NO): YES